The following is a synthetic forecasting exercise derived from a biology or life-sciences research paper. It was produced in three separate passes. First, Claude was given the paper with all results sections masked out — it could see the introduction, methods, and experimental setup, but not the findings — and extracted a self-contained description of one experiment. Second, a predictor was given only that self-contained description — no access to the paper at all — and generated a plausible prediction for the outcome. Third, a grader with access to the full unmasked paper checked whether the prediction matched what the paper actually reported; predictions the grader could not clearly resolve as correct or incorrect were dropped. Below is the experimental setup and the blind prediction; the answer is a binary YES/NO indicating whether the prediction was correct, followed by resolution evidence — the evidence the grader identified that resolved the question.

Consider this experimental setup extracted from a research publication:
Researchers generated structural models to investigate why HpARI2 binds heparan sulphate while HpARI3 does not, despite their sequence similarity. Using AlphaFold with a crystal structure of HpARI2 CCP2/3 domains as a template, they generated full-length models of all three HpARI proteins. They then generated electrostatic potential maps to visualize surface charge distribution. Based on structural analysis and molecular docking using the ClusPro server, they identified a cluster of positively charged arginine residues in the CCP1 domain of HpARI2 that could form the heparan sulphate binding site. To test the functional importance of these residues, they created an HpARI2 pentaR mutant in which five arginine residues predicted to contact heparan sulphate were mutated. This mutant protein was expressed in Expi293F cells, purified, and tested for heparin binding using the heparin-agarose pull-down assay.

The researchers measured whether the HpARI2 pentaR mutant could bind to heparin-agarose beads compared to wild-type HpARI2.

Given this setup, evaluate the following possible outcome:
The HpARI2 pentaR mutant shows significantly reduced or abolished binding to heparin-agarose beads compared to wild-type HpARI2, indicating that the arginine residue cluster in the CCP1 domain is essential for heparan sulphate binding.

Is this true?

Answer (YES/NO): YES